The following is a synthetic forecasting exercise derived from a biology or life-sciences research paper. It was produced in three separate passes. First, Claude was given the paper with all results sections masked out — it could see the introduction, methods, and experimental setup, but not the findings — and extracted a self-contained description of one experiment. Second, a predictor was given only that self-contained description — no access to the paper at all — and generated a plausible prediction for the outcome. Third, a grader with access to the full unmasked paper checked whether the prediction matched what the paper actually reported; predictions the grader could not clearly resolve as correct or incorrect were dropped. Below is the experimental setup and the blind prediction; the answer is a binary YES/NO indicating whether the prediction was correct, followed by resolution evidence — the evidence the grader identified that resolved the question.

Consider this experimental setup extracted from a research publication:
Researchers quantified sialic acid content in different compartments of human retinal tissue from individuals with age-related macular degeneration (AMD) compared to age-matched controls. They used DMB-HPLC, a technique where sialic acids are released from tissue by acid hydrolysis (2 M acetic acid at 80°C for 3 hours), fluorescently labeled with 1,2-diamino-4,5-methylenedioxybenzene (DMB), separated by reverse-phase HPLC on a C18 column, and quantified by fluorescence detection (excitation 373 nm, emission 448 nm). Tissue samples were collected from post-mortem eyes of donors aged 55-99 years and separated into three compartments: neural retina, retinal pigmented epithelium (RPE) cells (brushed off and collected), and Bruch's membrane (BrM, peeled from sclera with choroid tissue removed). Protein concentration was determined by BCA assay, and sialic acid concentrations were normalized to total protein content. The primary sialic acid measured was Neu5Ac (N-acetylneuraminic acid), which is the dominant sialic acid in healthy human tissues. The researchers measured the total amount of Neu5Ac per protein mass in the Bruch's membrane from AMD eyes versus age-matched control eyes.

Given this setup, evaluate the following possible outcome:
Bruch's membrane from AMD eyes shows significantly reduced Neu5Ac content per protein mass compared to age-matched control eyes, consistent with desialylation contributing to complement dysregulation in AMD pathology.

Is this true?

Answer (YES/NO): YES